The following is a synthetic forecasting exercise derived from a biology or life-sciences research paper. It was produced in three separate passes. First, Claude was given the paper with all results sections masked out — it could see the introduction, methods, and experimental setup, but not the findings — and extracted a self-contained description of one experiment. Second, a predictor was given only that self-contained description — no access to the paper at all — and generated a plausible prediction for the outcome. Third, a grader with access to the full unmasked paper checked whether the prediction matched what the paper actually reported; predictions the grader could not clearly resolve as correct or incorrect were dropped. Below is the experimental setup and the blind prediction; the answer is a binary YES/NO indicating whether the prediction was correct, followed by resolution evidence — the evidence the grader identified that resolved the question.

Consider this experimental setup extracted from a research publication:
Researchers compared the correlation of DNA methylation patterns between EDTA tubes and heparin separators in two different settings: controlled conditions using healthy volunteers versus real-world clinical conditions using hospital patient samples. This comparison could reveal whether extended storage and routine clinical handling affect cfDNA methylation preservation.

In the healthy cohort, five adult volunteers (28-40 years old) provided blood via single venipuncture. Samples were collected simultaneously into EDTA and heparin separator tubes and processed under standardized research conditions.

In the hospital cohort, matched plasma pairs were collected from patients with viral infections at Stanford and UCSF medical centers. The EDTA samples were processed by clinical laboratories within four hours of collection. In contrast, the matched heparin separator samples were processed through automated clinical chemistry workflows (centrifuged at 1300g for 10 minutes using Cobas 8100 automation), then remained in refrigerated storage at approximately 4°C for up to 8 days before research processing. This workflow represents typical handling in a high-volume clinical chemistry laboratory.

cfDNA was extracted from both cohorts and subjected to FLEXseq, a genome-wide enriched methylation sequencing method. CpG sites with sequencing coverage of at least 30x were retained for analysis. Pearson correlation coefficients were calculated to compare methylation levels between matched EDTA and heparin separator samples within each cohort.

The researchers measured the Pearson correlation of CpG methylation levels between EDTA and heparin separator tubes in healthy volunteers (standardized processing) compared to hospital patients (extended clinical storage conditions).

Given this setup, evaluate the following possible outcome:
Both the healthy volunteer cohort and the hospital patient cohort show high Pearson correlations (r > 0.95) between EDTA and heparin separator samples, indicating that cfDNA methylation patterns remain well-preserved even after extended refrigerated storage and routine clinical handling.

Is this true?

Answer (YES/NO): NO